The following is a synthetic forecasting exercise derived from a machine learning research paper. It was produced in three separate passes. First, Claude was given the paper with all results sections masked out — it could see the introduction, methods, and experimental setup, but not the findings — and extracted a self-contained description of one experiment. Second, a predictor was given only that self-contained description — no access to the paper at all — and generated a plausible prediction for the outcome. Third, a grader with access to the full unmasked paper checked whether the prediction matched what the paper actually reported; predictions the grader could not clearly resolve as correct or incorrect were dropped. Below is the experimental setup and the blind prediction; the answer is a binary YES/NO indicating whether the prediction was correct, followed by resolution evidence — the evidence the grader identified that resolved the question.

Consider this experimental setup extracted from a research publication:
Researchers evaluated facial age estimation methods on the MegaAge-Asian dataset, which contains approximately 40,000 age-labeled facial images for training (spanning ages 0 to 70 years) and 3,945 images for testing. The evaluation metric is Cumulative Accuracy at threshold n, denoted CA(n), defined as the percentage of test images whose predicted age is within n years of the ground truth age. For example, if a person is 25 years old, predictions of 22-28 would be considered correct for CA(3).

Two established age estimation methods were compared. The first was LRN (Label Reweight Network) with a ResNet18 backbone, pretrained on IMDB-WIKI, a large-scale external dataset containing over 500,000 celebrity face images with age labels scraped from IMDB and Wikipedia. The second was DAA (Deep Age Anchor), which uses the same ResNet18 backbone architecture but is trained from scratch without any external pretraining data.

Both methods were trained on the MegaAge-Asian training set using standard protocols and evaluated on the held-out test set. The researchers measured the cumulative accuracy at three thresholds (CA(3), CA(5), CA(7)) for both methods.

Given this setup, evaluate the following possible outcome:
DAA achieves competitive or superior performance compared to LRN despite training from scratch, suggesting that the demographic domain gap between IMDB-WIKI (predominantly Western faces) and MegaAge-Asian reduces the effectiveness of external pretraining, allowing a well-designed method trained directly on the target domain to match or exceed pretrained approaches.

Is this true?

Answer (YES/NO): YES